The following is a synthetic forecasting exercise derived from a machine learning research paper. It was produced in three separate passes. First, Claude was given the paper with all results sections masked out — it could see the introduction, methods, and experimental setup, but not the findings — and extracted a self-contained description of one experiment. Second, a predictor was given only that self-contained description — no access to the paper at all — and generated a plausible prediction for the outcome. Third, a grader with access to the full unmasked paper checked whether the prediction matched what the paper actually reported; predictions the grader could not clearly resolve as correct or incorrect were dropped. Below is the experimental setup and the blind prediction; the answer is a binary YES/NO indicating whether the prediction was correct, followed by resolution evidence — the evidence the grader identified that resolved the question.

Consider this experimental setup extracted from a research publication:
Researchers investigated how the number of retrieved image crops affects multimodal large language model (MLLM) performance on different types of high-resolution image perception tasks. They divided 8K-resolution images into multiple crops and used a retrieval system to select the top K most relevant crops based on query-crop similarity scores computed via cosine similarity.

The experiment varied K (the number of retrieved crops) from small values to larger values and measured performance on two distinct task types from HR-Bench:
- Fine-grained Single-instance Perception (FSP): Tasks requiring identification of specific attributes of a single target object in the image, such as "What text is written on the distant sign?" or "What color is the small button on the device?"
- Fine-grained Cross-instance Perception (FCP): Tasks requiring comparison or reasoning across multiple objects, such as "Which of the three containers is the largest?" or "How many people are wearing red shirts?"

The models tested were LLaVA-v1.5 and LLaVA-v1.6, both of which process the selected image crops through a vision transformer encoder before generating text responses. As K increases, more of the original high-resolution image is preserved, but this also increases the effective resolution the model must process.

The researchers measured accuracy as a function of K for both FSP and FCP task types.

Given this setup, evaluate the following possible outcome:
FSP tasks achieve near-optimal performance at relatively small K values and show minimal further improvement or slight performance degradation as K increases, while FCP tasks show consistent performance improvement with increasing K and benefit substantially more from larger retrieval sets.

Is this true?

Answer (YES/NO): NO